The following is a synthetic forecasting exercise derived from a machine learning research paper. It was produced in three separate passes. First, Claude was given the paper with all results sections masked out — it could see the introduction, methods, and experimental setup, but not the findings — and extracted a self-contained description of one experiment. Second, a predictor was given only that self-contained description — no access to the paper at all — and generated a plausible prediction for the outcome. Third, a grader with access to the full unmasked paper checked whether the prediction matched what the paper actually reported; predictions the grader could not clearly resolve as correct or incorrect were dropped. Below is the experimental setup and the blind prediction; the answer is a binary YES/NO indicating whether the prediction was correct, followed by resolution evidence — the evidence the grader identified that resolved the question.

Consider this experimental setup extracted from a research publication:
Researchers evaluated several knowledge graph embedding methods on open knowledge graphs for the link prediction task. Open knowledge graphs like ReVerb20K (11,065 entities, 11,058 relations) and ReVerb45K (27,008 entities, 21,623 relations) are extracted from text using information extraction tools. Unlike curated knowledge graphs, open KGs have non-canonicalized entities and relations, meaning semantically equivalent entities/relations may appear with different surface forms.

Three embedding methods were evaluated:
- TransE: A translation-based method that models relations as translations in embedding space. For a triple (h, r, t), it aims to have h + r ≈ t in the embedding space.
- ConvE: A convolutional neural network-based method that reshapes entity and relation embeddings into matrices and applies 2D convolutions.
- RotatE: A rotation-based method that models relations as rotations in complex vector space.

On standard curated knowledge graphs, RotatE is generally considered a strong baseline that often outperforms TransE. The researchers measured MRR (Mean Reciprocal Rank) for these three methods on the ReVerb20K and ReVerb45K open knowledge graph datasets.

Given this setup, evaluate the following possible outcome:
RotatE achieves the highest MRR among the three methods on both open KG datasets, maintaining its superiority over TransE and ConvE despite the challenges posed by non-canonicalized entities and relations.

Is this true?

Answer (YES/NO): NO